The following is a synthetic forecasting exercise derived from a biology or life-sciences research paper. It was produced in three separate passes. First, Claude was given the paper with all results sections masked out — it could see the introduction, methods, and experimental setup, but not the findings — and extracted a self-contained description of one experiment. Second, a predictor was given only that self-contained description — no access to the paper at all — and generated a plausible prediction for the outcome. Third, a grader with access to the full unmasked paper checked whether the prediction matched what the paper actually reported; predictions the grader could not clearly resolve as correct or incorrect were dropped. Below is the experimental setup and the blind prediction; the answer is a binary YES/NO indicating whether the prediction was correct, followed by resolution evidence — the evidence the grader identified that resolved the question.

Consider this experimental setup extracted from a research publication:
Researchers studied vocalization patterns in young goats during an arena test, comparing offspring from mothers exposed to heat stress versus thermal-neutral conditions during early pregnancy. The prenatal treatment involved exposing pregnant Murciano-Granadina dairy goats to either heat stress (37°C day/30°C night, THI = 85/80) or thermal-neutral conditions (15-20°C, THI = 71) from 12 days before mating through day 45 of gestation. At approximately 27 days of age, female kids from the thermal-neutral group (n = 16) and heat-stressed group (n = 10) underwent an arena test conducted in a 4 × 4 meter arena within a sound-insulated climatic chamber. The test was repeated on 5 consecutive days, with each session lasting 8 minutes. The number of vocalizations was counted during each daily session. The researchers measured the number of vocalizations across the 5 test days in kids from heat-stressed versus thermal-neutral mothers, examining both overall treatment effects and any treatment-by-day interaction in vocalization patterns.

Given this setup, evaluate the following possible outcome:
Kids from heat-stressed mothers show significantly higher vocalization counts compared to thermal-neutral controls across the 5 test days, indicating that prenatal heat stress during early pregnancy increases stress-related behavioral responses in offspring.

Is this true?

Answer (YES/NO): NO